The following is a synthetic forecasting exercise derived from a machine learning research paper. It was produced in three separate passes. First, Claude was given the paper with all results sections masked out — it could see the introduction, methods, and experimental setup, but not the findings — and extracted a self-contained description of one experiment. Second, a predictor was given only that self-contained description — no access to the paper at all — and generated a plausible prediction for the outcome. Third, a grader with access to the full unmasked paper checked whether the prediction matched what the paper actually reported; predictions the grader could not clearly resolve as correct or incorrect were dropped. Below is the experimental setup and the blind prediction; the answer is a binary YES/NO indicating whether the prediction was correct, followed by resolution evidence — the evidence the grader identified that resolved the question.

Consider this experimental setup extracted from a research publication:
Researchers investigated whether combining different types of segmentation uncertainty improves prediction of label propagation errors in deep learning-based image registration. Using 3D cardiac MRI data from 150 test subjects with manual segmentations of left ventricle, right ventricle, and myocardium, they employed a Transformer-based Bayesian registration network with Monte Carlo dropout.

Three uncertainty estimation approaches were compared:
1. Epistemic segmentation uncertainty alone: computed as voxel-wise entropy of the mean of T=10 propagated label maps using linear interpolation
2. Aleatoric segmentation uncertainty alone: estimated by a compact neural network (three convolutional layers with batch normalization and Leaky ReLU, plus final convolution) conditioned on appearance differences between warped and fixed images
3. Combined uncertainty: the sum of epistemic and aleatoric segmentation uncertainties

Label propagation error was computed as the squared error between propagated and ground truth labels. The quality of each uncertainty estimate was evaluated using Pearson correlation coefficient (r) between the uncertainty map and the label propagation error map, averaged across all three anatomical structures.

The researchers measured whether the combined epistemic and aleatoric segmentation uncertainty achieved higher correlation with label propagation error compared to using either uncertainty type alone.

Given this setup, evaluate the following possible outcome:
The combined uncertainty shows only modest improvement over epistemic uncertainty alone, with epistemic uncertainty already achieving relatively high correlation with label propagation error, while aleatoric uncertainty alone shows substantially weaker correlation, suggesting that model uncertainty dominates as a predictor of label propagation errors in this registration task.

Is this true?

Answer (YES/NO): YES